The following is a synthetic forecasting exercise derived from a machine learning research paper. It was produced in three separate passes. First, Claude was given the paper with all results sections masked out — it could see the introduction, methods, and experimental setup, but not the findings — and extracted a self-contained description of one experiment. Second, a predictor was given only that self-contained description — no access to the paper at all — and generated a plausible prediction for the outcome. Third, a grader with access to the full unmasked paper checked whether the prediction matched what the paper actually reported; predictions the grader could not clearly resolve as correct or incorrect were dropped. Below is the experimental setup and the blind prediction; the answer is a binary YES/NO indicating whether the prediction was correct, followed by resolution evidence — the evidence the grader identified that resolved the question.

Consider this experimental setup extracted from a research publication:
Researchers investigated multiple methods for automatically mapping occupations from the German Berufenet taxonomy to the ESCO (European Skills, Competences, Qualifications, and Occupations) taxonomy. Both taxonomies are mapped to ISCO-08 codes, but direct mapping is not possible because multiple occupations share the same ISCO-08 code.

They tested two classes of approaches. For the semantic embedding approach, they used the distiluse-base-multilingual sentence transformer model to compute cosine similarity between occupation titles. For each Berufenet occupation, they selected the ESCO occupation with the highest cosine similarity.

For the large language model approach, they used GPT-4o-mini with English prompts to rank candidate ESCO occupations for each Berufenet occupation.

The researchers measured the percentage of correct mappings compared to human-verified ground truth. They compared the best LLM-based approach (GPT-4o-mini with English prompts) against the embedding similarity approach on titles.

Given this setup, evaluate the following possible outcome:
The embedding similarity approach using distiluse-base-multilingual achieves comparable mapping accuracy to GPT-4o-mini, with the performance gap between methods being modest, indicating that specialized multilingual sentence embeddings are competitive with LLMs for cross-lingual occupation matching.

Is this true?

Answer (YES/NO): NO